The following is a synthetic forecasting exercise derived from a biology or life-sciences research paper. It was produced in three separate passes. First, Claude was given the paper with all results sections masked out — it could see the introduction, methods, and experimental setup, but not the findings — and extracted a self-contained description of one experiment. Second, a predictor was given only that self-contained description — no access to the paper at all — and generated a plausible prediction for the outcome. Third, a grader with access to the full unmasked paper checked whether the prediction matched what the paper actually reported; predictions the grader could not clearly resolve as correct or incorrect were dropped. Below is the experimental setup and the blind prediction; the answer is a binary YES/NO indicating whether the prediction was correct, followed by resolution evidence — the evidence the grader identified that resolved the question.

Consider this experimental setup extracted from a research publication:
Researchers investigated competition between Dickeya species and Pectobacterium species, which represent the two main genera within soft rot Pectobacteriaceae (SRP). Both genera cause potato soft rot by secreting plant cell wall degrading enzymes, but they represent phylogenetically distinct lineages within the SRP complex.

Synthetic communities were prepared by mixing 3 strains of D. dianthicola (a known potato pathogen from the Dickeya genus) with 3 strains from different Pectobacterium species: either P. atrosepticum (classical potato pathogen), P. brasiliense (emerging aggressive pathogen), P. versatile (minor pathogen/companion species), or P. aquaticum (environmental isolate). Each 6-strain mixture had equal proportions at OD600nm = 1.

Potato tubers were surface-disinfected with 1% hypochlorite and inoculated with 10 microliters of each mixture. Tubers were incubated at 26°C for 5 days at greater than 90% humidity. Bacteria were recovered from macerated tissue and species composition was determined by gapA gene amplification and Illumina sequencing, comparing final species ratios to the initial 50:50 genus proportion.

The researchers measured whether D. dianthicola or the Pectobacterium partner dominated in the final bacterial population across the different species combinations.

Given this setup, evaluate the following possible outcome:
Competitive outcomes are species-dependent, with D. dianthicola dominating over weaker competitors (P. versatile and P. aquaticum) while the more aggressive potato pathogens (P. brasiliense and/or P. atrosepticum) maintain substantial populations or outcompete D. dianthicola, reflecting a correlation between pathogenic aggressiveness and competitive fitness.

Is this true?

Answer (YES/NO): NO